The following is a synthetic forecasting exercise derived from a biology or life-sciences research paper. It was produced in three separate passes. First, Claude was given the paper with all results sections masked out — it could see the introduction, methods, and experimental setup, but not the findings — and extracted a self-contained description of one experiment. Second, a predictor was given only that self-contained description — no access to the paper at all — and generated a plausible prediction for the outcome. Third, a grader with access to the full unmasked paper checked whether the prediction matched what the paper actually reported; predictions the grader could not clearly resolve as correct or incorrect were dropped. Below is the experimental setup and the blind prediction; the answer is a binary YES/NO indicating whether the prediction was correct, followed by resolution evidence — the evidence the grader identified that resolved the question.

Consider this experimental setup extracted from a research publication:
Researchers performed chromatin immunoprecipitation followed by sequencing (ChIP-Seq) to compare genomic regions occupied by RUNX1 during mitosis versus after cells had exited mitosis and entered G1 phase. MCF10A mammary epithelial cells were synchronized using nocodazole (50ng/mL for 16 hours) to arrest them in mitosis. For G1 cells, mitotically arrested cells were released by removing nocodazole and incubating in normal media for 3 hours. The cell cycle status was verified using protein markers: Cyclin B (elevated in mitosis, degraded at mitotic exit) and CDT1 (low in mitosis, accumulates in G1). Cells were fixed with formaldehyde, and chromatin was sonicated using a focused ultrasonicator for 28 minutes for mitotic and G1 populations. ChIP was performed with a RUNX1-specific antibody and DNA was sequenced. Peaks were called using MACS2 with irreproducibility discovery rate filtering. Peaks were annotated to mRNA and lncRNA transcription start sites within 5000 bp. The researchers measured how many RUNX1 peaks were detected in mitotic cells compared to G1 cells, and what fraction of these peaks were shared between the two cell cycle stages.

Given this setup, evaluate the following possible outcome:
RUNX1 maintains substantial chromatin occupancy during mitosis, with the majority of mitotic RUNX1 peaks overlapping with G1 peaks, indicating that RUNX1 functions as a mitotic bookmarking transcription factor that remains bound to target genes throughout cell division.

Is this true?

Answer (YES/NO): YES